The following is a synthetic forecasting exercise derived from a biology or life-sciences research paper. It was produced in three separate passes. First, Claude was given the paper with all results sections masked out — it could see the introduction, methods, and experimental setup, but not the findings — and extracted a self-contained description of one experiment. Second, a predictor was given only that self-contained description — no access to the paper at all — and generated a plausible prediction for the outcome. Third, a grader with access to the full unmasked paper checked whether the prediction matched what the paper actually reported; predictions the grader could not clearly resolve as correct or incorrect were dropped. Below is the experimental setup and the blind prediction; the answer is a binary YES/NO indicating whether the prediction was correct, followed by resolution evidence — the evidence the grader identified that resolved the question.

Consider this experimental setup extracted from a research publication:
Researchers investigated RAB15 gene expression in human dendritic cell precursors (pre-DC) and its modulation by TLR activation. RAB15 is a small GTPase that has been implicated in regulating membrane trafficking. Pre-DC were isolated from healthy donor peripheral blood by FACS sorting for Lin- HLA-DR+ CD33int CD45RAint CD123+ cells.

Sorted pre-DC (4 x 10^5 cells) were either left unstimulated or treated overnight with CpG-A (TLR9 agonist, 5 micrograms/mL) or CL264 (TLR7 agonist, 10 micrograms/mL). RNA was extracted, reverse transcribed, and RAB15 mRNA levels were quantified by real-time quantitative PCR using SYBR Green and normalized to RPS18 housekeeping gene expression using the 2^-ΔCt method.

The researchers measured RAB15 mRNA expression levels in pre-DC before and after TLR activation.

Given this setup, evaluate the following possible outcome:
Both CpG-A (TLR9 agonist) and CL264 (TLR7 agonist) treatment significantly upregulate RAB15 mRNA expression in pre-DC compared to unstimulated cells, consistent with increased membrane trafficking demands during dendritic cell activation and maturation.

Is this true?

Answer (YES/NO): NO